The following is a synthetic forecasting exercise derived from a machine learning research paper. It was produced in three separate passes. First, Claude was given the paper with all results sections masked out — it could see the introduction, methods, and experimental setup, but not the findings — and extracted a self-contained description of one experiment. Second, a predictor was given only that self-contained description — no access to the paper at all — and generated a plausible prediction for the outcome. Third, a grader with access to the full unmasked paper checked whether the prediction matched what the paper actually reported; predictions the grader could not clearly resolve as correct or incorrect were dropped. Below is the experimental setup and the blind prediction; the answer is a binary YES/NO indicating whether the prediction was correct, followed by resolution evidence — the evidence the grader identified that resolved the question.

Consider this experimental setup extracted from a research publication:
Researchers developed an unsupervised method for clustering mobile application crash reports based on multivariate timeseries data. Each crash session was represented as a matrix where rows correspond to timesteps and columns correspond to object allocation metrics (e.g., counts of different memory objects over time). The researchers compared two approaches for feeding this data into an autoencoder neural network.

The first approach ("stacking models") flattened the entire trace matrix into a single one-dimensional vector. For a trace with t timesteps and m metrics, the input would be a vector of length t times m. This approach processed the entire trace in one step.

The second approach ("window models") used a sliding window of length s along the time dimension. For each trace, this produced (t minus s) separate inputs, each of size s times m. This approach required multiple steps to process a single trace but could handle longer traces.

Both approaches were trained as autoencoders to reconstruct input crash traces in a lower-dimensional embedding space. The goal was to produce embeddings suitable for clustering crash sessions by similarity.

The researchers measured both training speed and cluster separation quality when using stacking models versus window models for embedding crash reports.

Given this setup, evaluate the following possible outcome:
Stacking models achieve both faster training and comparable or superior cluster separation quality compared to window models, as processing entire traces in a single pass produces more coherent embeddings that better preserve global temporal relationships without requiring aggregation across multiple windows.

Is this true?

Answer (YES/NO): YES